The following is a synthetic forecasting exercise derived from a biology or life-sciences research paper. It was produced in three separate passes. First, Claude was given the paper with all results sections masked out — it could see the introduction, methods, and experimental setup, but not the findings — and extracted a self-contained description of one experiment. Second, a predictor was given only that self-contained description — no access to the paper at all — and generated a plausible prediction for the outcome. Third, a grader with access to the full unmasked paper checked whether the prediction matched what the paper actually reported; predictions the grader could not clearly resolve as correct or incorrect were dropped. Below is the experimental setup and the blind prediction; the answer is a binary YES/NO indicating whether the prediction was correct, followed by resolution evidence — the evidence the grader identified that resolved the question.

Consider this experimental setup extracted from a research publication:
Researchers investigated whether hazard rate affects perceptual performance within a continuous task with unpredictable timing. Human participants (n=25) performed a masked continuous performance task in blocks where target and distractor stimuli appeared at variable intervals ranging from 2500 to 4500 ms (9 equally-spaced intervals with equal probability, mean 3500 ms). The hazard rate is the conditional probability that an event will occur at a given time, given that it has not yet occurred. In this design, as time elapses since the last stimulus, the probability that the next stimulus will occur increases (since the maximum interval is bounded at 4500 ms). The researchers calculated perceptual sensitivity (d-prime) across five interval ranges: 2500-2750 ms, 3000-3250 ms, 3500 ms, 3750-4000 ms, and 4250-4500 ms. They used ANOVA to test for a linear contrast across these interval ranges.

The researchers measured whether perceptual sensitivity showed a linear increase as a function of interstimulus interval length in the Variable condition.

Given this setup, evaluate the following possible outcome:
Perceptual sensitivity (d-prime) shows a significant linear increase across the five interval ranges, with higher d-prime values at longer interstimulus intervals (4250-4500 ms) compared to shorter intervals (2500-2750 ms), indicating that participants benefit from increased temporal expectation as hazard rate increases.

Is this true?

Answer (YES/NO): YES